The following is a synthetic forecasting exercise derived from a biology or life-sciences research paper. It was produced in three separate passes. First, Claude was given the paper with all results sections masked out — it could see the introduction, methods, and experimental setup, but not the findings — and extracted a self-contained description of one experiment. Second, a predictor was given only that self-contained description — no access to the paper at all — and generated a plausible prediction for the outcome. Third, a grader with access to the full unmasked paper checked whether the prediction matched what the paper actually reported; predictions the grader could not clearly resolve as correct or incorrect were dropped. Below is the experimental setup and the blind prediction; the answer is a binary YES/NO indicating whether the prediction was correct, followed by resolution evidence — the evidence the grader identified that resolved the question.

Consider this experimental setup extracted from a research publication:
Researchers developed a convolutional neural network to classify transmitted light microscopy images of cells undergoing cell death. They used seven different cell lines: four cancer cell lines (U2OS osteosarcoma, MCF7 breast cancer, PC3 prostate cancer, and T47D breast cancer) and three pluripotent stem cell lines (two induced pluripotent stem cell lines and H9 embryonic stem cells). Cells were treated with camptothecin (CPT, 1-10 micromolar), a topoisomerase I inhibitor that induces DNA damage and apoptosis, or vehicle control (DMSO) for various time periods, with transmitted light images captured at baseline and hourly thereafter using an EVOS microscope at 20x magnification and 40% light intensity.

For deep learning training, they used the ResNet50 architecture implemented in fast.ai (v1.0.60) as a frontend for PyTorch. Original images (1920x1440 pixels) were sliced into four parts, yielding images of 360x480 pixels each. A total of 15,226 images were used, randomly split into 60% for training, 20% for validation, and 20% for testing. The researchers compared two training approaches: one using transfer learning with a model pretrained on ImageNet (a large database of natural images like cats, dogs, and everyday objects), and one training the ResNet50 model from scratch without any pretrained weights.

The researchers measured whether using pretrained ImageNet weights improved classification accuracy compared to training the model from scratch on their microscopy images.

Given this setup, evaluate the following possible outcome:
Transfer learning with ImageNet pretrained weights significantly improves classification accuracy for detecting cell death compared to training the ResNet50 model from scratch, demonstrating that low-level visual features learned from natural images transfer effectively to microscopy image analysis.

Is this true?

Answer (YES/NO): NO